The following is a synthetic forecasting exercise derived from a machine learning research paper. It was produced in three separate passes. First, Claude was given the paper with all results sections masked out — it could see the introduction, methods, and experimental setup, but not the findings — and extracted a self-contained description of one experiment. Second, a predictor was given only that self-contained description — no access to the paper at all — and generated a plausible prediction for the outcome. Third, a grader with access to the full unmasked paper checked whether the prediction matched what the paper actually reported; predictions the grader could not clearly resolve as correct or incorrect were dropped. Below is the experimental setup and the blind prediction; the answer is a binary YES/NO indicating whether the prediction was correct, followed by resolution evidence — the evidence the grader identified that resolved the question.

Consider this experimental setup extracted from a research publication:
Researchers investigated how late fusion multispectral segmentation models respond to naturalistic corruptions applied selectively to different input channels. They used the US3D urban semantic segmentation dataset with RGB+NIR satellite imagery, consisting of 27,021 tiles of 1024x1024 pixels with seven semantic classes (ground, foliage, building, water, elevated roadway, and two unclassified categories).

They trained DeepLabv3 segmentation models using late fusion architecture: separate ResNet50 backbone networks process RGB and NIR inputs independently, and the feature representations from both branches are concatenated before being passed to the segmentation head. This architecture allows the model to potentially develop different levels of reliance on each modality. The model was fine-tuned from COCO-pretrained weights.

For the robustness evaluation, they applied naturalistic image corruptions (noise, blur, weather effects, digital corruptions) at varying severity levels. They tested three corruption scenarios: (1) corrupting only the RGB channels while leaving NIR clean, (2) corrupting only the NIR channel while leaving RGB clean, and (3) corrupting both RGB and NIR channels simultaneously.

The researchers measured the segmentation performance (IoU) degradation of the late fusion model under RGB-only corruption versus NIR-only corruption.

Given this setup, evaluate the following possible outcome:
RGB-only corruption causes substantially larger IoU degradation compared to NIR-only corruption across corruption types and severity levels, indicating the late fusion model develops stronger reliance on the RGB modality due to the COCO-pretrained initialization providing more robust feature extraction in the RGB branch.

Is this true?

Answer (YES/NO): YES